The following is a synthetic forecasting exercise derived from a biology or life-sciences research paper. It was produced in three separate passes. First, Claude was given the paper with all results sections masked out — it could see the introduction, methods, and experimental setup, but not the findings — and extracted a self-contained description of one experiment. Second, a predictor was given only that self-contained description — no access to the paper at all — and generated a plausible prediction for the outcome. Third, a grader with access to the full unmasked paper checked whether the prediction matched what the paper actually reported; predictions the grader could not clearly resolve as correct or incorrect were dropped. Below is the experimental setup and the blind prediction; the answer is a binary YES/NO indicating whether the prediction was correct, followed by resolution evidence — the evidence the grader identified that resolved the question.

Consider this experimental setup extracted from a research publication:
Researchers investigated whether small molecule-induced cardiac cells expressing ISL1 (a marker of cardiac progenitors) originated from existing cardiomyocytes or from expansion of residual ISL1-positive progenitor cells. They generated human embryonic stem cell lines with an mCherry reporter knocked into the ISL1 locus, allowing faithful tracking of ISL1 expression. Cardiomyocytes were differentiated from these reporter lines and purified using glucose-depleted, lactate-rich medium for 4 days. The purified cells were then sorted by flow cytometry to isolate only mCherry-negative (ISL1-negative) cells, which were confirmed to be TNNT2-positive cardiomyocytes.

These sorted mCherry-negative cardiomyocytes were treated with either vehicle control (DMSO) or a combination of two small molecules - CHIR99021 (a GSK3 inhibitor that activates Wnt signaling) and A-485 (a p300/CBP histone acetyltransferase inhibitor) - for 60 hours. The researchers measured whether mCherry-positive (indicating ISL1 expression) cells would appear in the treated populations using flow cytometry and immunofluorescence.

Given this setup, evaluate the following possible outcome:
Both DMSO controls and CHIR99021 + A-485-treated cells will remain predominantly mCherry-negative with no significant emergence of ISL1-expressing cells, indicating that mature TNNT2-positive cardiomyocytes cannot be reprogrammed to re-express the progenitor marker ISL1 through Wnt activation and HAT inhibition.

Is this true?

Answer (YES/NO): NO